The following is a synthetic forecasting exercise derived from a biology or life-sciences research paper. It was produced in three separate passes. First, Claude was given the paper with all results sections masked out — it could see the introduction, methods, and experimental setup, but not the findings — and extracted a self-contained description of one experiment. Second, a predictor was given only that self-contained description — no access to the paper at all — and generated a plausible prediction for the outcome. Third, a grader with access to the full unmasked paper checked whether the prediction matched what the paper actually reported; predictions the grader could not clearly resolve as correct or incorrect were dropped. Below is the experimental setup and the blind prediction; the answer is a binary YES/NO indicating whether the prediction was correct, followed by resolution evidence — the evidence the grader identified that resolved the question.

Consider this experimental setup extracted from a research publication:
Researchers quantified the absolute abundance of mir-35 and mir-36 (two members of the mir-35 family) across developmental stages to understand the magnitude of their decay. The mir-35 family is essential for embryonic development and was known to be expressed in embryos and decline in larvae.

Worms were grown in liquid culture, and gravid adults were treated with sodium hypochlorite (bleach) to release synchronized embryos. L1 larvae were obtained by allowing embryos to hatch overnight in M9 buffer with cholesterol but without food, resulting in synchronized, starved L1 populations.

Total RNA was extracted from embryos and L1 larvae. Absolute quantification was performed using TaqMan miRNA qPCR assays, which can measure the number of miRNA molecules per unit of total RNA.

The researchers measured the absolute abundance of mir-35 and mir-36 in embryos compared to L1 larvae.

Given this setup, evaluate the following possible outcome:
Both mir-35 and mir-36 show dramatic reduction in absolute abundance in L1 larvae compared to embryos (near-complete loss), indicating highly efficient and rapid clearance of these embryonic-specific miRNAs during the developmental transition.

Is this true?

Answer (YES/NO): YES